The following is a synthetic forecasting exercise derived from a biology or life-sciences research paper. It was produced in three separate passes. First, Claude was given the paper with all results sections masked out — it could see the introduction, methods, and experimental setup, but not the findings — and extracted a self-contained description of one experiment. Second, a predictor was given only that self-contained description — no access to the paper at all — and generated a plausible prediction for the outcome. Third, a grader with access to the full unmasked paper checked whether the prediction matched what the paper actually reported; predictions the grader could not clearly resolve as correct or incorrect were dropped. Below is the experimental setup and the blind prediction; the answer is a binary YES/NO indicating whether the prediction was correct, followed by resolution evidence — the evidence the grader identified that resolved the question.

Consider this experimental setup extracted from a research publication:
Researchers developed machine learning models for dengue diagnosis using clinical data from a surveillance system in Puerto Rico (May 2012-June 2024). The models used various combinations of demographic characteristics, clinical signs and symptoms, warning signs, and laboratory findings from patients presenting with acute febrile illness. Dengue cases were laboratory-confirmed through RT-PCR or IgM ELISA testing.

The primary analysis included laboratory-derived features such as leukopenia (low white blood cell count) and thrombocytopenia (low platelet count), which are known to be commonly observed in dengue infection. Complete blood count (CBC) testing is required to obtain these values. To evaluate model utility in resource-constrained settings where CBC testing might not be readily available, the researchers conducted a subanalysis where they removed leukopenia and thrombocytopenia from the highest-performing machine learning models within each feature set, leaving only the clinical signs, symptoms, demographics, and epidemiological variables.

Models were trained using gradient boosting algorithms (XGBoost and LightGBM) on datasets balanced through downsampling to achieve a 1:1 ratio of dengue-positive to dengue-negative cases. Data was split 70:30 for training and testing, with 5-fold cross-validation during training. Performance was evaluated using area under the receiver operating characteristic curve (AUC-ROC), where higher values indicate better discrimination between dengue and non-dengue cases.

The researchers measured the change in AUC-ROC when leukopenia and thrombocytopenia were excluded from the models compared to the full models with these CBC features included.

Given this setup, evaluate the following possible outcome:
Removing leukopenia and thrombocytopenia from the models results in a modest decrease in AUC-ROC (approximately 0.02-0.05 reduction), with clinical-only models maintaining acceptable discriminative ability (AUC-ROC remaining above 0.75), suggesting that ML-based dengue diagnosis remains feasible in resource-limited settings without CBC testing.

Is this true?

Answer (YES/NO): NO